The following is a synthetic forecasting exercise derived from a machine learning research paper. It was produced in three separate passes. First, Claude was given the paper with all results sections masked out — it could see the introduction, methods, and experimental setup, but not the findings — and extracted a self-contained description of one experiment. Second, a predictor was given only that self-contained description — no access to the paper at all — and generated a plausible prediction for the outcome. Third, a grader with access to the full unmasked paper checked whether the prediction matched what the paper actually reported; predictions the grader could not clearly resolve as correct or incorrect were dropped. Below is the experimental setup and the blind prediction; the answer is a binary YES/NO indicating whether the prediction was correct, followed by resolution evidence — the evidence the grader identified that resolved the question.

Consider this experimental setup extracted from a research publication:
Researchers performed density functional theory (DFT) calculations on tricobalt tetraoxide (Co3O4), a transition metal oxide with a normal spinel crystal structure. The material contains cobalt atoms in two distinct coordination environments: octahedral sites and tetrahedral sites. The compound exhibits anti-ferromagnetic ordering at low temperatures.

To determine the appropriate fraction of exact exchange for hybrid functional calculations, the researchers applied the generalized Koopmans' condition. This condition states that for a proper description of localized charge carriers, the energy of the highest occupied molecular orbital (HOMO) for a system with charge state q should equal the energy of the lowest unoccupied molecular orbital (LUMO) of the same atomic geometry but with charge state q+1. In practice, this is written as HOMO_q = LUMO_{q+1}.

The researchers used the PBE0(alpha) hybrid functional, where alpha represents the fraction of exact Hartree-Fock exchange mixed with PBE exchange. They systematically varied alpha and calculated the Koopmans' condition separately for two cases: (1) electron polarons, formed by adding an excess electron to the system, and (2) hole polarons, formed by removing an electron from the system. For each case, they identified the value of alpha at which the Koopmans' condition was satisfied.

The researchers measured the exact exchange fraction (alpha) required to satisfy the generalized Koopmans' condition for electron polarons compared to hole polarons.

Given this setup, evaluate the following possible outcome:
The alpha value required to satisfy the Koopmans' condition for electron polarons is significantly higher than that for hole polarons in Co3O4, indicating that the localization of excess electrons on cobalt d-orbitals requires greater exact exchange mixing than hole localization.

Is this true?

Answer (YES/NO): NO